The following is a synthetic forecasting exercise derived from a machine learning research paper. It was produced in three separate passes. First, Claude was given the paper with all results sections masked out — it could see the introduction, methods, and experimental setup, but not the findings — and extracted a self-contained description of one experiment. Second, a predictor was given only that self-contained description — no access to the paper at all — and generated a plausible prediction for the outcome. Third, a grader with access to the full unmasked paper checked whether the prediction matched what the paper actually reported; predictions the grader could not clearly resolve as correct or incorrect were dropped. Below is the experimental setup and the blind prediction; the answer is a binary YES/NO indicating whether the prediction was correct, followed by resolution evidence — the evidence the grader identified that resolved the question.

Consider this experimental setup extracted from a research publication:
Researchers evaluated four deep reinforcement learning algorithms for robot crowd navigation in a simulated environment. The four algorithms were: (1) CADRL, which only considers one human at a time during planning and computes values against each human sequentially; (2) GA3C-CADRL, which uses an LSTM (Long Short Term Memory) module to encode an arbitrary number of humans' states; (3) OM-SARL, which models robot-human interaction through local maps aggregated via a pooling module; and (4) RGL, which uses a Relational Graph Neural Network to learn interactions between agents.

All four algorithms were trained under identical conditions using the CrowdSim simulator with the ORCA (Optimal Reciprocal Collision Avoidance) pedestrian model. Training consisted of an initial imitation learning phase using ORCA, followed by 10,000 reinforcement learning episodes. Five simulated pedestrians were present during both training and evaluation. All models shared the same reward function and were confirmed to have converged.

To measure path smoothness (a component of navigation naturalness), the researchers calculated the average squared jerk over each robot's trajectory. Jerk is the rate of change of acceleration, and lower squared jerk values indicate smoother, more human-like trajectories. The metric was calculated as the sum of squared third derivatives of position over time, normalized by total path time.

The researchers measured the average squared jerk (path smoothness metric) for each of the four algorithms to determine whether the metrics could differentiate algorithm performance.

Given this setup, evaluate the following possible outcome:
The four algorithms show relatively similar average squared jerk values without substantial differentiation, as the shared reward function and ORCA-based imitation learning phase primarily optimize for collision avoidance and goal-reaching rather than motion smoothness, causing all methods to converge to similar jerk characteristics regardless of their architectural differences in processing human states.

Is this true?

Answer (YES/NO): NO